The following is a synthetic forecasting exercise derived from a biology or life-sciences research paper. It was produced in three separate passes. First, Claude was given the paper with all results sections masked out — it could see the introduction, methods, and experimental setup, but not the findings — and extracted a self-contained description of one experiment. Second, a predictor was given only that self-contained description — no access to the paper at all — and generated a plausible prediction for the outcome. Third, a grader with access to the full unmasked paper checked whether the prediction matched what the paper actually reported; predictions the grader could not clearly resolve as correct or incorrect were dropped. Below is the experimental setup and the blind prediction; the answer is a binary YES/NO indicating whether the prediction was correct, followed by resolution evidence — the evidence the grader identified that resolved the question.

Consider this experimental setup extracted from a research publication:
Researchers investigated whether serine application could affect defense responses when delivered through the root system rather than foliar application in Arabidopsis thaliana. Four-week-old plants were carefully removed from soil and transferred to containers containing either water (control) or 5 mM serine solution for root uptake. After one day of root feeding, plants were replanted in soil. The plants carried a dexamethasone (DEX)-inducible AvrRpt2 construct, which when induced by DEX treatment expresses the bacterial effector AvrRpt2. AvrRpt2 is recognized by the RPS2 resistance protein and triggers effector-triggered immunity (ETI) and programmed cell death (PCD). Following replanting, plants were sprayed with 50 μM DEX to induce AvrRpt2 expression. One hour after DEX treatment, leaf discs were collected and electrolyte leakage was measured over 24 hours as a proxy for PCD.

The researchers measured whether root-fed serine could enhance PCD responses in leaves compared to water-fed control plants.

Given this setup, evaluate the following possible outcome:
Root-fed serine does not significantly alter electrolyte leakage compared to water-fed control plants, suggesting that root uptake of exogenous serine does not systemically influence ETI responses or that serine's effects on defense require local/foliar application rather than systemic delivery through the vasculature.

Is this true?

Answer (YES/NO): NO